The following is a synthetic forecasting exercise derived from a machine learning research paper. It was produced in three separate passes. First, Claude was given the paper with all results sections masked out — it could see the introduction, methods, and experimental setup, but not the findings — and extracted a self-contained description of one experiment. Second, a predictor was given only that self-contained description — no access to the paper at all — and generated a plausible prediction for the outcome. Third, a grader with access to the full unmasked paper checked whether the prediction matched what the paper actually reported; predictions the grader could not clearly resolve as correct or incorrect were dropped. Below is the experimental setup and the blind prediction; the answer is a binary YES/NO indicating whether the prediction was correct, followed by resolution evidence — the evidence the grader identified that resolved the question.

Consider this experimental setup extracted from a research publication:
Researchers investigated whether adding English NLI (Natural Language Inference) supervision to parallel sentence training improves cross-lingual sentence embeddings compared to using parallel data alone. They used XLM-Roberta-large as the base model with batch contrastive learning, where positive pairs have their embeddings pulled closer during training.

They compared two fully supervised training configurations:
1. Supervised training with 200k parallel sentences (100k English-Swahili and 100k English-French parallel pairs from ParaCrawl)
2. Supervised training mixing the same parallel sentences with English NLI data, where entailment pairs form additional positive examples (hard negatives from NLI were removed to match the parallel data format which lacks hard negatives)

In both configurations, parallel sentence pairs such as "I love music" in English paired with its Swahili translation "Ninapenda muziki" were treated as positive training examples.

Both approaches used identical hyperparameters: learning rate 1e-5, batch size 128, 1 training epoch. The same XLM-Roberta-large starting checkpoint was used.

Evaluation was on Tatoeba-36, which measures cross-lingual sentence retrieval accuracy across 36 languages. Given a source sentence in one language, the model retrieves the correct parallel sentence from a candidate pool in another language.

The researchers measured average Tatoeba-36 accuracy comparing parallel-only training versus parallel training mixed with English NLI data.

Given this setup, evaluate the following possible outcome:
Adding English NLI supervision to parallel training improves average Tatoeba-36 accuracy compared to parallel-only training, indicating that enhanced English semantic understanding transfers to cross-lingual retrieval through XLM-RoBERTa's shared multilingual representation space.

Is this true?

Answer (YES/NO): YES